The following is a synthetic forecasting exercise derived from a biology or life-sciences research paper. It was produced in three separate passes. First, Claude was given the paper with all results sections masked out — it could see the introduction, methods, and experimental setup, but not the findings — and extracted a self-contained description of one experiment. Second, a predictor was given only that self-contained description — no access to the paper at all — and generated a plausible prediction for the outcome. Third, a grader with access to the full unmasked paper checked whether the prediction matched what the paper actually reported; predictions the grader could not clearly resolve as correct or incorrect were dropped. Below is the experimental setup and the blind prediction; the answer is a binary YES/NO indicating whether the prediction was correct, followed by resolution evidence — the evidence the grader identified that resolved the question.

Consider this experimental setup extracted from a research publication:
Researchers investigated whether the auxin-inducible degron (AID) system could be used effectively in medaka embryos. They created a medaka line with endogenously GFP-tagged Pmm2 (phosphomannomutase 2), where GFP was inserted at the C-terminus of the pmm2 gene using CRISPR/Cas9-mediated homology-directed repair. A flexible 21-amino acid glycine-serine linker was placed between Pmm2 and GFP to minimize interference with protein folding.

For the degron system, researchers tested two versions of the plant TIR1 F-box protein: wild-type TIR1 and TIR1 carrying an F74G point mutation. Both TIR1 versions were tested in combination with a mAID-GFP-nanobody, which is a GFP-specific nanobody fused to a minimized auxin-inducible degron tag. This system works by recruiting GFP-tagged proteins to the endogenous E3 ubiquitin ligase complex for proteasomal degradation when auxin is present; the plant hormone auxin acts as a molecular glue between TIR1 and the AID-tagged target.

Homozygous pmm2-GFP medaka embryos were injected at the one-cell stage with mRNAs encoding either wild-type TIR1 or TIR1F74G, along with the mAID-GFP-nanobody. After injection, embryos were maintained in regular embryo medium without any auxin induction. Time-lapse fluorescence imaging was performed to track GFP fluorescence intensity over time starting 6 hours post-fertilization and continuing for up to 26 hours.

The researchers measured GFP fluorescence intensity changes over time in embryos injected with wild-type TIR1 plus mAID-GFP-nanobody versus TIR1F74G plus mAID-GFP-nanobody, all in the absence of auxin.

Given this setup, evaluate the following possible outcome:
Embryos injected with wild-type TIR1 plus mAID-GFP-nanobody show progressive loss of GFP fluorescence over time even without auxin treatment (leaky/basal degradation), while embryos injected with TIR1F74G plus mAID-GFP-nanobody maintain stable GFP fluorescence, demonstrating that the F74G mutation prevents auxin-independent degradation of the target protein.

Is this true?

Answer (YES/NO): YES